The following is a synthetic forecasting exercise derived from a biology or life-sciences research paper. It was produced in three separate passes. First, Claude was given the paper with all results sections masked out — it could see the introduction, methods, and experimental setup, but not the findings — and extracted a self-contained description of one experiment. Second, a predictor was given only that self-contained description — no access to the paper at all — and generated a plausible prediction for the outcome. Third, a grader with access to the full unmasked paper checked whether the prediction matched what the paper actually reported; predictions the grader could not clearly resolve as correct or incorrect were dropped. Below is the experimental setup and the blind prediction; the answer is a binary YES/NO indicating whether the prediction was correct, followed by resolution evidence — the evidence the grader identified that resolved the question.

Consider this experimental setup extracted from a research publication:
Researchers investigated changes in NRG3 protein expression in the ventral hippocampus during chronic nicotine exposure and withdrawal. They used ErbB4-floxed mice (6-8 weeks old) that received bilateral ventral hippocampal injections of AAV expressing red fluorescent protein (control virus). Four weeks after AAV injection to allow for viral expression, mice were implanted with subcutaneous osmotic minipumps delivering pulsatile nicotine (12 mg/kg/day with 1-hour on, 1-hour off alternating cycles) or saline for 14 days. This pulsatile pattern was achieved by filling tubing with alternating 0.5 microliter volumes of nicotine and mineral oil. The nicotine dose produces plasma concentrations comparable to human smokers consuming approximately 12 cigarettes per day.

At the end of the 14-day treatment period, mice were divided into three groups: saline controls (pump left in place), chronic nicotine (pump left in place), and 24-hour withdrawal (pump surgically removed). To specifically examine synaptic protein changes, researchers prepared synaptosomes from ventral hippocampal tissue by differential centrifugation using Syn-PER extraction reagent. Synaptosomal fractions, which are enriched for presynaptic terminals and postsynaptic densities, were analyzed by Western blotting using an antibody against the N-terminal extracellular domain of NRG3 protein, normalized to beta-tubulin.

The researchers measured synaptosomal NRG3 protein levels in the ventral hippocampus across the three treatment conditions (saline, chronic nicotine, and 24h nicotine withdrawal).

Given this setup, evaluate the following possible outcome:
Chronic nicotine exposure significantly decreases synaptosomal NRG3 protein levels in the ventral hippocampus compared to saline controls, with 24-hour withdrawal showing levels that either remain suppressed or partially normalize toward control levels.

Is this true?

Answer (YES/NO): NO